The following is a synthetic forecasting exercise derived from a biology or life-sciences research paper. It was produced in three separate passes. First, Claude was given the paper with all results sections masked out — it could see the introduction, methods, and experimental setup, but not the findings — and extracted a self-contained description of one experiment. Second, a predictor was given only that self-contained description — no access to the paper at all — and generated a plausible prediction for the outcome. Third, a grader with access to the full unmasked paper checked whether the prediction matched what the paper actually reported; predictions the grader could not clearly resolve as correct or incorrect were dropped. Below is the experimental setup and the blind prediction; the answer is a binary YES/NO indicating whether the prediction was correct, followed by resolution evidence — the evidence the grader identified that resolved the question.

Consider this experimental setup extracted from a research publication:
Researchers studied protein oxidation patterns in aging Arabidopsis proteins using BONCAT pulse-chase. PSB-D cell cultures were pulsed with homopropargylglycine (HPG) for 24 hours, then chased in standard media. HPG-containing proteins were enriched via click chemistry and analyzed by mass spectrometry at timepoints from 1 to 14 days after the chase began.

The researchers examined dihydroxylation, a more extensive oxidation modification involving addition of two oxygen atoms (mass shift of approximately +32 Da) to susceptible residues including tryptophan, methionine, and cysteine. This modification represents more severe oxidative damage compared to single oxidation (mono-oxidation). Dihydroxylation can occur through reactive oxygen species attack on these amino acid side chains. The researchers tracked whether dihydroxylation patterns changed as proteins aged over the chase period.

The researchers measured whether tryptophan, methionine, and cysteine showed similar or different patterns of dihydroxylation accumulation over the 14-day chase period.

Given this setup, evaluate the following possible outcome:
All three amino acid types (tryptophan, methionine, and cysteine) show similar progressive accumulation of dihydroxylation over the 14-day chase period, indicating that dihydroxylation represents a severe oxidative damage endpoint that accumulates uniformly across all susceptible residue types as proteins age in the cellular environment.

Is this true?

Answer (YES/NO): NO